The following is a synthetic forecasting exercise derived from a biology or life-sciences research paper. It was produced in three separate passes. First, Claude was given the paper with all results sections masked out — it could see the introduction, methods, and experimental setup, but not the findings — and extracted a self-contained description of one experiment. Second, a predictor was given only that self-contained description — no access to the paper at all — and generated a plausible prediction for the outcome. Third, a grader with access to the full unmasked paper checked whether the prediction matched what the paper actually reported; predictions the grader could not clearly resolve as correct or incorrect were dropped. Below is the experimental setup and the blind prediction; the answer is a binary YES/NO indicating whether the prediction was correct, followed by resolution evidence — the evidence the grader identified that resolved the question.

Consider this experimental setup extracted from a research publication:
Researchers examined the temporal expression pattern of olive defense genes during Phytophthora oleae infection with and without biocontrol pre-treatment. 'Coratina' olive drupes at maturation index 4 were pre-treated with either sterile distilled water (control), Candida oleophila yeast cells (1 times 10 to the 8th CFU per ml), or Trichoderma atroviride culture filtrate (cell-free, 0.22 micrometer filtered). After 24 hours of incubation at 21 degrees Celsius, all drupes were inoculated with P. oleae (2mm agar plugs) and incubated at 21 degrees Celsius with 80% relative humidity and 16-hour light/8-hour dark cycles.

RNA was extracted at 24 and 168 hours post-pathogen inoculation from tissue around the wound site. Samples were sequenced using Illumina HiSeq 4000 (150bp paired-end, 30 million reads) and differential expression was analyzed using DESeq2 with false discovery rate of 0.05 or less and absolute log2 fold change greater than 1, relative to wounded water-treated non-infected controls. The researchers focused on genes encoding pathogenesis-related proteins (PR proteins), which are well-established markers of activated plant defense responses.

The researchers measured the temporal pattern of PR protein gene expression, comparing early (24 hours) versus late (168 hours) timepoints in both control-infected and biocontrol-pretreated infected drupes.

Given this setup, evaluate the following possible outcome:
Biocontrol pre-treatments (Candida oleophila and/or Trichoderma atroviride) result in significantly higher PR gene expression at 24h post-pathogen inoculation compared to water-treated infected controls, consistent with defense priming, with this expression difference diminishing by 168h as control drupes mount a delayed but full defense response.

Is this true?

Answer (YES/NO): NO